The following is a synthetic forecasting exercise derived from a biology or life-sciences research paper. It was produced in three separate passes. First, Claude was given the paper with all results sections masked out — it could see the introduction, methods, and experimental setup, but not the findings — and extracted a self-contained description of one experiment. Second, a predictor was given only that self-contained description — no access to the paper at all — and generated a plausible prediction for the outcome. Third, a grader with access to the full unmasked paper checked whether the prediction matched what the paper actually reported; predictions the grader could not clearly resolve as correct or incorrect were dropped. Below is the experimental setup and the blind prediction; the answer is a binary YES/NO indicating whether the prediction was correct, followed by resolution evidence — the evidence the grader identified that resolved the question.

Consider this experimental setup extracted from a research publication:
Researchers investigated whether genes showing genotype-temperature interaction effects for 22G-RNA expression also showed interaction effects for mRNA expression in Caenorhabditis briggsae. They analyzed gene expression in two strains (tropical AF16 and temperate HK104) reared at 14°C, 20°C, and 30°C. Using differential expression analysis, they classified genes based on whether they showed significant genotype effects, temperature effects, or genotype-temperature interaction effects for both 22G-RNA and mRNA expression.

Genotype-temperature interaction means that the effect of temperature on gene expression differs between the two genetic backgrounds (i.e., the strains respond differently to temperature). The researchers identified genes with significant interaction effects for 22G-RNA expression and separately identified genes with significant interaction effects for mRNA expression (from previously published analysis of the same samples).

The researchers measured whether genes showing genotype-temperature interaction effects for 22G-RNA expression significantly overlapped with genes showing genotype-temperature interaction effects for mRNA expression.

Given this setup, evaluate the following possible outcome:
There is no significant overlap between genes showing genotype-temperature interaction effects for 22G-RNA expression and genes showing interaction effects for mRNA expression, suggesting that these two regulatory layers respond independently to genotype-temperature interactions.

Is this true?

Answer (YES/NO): YES